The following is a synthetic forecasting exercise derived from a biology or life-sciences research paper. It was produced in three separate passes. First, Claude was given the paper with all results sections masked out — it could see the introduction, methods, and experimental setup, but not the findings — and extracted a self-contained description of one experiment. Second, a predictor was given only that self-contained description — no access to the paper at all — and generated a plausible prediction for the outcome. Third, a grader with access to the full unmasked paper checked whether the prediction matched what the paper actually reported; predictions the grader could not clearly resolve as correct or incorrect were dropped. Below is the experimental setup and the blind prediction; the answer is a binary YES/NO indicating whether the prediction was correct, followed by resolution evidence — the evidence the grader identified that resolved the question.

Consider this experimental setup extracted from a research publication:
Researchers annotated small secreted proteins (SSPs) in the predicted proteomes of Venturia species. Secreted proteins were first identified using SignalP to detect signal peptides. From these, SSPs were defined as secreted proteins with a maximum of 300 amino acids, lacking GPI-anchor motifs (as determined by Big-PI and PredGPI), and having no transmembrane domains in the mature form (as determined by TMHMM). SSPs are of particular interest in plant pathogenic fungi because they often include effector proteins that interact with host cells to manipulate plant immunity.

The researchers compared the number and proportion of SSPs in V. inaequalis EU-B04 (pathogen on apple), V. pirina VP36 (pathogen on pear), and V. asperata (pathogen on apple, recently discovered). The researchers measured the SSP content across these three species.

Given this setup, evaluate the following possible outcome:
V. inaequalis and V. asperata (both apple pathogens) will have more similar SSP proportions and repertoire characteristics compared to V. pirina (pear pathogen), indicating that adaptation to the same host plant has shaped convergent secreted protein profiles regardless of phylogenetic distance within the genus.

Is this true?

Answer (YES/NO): NO